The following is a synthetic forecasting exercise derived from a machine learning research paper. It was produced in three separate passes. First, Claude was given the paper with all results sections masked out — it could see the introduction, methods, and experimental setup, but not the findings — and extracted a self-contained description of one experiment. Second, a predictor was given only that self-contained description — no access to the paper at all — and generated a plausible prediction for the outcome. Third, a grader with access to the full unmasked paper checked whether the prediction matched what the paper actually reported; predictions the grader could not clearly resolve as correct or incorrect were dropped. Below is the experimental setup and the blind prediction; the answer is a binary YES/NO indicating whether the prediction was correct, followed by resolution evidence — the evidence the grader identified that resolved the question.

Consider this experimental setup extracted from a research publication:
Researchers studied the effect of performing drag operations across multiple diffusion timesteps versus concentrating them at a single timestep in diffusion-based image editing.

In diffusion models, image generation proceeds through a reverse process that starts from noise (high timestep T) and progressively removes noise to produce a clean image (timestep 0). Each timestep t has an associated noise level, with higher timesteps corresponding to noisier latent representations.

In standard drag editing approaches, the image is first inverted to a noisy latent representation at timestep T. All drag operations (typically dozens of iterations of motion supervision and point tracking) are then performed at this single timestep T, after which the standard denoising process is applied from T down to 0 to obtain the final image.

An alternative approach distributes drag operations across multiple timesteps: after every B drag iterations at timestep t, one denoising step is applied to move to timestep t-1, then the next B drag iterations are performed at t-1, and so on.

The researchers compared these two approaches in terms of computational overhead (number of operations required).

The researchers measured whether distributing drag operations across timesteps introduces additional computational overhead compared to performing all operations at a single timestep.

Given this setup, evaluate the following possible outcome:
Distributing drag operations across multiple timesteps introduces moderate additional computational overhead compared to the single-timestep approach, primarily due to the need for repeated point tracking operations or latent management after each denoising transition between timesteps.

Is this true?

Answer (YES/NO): NO